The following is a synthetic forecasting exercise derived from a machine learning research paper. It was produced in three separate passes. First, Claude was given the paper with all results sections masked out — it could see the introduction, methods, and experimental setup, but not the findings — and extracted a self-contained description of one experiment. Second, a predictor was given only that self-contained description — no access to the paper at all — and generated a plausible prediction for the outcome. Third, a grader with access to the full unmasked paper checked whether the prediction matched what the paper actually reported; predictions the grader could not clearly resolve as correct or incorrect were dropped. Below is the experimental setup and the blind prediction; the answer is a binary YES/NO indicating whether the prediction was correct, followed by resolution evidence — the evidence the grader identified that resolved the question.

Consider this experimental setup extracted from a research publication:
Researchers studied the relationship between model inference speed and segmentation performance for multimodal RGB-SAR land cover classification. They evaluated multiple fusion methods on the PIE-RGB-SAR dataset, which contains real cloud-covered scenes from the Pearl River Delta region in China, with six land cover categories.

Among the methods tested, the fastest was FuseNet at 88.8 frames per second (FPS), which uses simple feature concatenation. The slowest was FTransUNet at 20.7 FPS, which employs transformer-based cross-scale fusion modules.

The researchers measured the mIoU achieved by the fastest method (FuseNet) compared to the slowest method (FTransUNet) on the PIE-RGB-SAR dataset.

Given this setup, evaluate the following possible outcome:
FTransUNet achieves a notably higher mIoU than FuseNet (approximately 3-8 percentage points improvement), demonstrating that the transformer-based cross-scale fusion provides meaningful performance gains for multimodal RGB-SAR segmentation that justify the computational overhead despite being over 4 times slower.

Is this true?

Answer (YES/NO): NO